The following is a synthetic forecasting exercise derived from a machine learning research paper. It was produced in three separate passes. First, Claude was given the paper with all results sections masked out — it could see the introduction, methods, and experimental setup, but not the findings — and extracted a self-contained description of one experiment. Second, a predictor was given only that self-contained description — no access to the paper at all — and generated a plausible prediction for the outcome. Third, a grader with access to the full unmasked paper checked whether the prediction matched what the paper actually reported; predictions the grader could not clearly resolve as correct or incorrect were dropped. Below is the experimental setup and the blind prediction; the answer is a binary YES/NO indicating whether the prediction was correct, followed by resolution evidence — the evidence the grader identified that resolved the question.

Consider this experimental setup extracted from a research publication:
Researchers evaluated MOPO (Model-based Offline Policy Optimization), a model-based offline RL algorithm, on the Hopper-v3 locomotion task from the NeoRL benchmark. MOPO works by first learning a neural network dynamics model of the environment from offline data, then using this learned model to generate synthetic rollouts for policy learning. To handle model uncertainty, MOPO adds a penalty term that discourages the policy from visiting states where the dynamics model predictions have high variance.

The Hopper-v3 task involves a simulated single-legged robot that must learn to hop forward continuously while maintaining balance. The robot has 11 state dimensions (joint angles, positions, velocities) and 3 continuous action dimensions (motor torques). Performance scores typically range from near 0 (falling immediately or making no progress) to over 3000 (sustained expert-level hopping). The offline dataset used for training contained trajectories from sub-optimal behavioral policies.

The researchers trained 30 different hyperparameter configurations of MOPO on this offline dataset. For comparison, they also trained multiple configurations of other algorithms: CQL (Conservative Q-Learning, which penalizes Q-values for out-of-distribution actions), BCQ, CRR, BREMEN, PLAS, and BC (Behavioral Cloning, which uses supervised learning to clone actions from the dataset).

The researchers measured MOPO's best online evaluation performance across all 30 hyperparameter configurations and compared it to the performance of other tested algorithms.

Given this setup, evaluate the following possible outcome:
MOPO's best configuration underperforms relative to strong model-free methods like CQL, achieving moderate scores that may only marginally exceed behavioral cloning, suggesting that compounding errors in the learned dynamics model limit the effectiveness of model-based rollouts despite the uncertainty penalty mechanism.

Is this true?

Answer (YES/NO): NO